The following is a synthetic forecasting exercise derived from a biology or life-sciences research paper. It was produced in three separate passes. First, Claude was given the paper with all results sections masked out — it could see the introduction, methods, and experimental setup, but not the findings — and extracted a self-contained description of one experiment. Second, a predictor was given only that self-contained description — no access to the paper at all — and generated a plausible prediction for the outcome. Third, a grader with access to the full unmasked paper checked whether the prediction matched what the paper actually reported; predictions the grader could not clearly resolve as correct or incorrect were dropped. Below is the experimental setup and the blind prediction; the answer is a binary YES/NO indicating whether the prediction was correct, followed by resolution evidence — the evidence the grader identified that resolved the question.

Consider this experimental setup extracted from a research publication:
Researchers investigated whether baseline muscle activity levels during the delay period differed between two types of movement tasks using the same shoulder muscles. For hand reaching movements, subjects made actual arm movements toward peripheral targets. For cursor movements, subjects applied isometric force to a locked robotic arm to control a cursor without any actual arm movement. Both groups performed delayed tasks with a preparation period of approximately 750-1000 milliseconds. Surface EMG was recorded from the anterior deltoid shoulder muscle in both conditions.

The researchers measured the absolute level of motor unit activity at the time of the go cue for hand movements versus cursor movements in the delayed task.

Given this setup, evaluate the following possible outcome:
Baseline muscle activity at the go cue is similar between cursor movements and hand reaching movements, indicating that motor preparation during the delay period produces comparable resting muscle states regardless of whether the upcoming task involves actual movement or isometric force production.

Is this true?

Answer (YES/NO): NO